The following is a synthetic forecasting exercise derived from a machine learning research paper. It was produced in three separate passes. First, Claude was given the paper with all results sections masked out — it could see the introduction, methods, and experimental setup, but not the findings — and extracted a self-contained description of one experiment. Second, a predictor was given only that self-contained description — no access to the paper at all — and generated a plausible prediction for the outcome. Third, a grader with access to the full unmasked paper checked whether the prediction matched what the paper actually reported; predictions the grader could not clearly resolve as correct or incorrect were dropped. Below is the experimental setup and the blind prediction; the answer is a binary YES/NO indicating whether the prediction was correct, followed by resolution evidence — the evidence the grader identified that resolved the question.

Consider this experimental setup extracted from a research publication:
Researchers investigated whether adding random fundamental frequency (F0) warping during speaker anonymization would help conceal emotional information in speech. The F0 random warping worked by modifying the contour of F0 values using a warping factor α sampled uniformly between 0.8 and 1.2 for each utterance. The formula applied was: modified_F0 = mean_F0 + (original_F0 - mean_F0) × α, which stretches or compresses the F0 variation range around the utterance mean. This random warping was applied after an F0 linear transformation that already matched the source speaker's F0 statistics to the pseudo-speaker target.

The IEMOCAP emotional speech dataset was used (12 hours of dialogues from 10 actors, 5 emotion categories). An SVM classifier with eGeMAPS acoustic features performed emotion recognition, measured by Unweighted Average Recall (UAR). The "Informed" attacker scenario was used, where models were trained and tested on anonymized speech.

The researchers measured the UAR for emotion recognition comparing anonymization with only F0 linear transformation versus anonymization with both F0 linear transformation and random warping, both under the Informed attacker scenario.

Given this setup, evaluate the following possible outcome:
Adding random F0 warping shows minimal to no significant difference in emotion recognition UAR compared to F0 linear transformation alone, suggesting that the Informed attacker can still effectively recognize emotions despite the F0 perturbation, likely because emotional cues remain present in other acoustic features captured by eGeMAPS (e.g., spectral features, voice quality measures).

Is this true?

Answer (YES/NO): YES